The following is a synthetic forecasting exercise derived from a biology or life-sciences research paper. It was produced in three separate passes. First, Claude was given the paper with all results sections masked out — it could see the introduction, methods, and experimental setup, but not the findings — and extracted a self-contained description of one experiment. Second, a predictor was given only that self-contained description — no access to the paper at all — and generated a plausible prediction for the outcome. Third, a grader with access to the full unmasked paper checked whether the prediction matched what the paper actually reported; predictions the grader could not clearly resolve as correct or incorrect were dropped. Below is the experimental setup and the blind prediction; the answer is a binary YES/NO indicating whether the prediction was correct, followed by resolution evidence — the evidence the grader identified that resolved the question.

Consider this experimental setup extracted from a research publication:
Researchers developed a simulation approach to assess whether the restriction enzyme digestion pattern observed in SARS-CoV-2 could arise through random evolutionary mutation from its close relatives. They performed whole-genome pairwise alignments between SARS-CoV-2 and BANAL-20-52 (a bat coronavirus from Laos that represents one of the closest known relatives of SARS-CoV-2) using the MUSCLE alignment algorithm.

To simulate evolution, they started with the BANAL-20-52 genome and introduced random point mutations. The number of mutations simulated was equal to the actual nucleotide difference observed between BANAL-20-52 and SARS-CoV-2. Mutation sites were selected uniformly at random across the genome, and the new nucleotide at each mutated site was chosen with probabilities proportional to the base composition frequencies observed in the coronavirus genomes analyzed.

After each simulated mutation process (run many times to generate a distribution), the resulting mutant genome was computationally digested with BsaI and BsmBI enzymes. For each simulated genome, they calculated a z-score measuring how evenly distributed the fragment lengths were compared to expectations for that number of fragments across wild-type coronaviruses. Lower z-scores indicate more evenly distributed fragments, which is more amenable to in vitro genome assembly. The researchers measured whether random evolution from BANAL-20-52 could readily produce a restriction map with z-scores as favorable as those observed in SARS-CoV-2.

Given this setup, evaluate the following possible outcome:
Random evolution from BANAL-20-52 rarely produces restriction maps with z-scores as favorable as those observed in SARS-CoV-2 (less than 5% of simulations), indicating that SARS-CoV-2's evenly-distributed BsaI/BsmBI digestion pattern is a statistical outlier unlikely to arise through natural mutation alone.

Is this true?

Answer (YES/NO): YES